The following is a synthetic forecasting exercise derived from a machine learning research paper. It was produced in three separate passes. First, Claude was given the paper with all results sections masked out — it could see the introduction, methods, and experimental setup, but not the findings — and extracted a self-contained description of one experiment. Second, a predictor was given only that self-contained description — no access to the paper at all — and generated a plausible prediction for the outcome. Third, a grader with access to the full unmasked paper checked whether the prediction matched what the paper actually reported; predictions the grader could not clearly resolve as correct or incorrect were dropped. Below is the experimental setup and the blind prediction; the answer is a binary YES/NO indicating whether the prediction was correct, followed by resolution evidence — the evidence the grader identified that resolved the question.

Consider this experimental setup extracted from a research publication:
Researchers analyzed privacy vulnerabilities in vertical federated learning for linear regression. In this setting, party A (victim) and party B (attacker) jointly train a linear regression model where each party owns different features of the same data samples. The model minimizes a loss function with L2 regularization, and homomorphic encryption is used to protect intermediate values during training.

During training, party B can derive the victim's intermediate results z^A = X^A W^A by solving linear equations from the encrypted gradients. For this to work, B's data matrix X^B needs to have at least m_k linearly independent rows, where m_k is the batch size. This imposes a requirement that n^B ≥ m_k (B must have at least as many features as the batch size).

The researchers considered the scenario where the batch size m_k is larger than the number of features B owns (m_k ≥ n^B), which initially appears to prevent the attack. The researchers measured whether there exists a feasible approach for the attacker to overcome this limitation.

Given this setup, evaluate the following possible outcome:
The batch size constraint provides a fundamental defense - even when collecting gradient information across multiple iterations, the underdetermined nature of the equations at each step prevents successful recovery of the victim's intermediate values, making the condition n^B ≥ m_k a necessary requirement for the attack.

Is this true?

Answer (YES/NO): NO